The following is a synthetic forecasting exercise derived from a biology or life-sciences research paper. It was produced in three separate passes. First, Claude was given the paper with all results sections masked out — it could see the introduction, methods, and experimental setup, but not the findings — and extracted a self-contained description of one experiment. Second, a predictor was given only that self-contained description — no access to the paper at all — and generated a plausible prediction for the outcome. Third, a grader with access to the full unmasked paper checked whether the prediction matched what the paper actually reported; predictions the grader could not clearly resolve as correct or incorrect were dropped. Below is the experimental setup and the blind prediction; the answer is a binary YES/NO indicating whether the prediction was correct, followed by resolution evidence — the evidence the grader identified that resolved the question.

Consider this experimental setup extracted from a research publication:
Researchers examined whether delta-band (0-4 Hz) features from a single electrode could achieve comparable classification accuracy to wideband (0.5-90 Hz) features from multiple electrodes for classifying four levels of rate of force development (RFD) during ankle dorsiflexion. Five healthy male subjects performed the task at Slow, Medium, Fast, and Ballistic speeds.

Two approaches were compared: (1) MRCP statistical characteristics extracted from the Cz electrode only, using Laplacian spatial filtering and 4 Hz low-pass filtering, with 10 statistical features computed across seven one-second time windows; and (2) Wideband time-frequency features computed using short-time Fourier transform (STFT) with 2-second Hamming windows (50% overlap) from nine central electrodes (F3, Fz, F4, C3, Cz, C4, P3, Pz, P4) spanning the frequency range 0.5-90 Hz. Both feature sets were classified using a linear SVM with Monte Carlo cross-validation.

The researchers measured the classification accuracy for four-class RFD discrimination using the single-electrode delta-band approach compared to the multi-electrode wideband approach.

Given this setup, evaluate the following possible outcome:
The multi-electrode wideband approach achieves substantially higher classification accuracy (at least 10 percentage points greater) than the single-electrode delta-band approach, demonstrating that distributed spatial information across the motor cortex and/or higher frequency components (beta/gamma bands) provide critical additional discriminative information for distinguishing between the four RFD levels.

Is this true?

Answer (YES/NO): NO